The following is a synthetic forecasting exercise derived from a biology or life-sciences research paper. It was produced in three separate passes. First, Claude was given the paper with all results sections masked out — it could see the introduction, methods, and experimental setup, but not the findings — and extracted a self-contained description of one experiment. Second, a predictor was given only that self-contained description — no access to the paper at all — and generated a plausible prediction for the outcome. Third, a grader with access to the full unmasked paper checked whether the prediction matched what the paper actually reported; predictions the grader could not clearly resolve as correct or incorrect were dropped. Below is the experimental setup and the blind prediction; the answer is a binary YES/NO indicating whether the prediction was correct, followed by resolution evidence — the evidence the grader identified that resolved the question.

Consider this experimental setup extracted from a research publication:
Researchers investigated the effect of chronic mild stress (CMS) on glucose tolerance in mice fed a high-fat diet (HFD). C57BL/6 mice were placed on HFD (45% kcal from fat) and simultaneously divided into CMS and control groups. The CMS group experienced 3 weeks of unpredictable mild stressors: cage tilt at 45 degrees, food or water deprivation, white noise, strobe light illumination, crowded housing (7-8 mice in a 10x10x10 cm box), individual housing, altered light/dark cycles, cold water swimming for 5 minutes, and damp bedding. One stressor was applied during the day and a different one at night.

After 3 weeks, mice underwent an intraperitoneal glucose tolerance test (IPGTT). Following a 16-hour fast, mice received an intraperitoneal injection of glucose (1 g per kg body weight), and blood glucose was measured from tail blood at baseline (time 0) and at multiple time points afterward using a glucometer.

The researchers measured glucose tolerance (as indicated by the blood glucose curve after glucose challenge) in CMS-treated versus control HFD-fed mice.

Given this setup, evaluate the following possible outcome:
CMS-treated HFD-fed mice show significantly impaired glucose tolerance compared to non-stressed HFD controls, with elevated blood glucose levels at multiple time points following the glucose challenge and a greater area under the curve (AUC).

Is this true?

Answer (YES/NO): NO